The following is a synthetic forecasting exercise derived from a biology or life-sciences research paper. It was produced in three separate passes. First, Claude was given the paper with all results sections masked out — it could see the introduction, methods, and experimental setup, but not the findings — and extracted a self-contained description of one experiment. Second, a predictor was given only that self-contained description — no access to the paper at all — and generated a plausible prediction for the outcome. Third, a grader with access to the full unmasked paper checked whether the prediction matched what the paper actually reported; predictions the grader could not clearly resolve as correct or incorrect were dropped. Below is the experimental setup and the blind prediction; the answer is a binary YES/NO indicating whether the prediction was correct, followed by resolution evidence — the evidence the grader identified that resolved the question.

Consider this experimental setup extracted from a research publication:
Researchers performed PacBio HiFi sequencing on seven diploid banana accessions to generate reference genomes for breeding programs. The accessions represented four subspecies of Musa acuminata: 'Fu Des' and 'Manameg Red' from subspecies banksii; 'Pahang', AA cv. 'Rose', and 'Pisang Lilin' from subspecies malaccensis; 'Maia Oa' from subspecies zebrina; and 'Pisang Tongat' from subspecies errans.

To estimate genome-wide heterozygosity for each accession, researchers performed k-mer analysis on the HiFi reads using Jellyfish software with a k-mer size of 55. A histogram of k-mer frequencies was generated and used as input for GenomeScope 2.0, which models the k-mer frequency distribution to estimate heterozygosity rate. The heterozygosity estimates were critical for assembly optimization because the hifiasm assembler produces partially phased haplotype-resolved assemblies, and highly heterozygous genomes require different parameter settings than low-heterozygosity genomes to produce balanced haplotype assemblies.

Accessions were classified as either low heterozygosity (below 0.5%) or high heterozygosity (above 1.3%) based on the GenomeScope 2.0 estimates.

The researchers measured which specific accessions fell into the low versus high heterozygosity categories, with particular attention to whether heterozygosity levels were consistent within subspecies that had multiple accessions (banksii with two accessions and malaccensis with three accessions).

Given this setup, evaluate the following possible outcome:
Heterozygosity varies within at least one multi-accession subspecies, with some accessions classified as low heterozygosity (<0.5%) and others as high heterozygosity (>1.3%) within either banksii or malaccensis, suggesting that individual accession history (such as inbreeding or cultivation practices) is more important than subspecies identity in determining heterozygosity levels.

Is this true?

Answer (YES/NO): YES